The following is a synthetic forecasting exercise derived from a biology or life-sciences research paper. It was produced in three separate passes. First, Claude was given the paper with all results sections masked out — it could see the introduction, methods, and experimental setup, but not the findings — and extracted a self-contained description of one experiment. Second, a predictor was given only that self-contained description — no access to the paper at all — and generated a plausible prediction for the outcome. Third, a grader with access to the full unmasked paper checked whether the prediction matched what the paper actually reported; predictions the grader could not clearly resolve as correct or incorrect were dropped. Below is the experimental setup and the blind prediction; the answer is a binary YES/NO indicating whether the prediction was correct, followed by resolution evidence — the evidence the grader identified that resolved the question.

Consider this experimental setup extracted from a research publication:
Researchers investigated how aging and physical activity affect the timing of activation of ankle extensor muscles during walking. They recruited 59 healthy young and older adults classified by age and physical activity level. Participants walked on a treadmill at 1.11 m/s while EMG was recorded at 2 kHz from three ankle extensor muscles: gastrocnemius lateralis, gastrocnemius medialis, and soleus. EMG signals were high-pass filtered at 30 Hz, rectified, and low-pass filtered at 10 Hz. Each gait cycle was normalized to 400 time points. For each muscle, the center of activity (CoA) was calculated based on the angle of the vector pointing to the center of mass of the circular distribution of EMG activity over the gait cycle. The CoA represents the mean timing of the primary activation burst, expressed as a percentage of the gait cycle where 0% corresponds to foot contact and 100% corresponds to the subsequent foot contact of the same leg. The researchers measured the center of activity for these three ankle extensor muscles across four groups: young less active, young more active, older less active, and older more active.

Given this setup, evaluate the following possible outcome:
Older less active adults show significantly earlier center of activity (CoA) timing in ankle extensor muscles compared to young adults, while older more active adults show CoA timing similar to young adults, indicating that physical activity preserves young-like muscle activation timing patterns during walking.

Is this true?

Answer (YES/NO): NO